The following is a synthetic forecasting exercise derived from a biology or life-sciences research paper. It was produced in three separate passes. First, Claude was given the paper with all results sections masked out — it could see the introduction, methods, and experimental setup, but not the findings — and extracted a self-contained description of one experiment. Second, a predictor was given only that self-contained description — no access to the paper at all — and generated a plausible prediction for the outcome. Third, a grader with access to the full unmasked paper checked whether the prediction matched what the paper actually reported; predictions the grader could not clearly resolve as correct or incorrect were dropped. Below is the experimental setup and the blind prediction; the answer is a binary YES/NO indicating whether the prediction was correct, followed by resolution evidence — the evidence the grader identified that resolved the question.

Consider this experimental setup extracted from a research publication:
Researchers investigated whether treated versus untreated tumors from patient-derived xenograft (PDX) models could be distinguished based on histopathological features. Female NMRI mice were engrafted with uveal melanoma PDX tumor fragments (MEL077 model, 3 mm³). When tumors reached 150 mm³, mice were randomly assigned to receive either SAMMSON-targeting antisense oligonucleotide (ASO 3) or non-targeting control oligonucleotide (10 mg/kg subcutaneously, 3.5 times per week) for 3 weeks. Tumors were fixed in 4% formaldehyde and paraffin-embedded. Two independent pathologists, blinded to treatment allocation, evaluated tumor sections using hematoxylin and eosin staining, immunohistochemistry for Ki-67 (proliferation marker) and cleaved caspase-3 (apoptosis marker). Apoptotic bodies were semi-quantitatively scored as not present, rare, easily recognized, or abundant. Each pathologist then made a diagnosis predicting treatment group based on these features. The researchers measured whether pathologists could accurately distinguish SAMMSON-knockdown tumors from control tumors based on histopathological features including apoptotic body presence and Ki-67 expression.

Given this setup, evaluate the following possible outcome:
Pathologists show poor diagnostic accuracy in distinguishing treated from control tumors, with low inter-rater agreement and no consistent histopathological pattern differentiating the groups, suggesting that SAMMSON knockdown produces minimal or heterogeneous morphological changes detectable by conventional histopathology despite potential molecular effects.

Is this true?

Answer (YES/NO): NO